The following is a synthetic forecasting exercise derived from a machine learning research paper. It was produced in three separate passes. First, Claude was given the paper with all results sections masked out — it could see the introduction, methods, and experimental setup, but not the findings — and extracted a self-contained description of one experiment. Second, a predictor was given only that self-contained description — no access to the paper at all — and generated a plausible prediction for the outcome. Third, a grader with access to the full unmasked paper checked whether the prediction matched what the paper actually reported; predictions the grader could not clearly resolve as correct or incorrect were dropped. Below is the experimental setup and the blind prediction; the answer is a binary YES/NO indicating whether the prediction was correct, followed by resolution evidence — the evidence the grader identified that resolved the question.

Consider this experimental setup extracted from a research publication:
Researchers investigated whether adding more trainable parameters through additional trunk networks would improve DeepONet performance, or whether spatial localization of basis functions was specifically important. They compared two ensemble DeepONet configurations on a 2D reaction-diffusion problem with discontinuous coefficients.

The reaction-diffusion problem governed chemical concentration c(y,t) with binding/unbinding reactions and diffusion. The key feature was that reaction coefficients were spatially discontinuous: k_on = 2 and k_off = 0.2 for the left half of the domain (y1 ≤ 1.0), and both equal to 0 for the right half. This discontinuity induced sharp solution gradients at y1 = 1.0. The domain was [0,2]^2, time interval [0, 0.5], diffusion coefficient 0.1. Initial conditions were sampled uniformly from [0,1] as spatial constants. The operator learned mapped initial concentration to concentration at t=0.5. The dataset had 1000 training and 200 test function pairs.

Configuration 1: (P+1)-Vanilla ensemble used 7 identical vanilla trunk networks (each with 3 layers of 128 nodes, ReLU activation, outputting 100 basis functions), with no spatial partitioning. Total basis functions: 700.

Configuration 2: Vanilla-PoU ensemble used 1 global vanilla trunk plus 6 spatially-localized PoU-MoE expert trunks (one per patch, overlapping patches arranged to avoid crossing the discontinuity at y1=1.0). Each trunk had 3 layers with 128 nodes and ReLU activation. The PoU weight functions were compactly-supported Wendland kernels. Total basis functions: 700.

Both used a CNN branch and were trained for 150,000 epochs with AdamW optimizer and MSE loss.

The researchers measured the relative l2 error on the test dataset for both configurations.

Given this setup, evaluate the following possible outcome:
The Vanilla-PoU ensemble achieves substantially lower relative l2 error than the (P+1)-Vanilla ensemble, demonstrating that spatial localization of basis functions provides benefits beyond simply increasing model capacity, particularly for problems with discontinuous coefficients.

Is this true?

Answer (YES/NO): NO